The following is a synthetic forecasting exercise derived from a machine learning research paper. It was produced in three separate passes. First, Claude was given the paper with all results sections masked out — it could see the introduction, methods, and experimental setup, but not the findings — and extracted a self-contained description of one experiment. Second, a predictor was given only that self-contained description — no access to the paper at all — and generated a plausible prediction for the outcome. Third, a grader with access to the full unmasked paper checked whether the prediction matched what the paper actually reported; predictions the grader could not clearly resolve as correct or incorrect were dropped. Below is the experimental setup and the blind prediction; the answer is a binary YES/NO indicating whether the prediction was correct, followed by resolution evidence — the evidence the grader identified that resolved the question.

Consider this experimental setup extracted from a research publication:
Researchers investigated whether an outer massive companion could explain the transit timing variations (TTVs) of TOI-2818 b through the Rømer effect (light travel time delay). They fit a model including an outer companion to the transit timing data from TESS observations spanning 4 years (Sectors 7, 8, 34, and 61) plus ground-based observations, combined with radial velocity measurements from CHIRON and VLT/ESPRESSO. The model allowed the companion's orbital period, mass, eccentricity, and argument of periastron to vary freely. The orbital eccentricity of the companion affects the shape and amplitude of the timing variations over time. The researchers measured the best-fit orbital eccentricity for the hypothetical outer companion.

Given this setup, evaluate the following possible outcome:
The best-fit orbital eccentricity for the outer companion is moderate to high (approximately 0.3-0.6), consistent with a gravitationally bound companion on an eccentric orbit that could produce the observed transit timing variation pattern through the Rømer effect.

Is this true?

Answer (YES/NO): NO